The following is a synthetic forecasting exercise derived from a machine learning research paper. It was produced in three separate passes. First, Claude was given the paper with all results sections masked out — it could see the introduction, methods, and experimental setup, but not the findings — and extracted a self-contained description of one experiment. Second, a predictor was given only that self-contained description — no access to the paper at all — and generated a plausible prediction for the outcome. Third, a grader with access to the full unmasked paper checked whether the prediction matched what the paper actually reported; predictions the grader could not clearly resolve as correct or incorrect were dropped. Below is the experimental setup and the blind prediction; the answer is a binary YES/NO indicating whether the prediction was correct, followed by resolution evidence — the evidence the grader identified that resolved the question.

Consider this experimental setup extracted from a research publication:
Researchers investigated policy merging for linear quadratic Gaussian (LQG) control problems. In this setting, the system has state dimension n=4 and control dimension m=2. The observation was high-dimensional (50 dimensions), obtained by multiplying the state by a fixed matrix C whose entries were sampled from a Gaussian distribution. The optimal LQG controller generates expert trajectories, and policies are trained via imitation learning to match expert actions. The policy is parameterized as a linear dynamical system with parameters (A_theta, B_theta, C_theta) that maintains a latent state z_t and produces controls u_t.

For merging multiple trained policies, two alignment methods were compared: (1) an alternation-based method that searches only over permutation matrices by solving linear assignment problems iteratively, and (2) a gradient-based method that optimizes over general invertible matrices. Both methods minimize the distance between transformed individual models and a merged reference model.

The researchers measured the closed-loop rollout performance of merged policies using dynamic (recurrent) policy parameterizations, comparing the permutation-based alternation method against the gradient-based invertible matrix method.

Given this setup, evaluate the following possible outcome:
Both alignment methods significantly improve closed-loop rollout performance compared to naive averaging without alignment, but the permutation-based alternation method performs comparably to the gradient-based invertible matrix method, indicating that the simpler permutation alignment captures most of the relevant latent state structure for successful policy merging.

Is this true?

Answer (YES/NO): NO